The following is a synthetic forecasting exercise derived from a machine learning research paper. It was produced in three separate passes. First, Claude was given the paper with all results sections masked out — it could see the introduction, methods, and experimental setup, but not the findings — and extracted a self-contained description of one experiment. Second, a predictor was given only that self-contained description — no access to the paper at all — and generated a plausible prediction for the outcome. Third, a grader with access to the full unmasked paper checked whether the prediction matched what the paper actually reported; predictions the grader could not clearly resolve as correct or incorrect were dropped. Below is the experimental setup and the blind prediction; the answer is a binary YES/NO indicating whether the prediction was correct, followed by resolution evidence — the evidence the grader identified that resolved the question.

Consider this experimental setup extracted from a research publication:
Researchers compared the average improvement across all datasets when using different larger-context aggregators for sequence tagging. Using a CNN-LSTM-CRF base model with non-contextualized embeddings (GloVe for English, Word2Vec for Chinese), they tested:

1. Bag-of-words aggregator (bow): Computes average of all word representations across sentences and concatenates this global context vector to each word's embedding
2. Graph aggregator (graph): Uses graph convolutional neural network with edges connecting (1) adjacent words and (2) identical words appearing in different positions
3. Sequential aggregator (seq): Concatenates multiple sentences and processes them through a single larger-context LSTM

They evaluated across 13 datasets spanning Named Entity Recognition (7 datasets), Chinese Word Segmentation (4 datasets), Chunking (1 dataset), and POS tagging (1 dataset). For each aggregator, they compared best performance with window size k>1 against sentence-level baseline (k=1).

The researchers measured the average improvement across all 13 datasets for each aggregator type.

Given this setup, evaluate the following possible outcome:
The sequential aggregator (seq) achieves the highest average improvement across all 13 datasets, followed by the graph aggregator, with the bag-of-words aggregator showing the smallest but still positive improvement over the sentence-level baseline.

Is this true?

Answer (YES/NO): YES